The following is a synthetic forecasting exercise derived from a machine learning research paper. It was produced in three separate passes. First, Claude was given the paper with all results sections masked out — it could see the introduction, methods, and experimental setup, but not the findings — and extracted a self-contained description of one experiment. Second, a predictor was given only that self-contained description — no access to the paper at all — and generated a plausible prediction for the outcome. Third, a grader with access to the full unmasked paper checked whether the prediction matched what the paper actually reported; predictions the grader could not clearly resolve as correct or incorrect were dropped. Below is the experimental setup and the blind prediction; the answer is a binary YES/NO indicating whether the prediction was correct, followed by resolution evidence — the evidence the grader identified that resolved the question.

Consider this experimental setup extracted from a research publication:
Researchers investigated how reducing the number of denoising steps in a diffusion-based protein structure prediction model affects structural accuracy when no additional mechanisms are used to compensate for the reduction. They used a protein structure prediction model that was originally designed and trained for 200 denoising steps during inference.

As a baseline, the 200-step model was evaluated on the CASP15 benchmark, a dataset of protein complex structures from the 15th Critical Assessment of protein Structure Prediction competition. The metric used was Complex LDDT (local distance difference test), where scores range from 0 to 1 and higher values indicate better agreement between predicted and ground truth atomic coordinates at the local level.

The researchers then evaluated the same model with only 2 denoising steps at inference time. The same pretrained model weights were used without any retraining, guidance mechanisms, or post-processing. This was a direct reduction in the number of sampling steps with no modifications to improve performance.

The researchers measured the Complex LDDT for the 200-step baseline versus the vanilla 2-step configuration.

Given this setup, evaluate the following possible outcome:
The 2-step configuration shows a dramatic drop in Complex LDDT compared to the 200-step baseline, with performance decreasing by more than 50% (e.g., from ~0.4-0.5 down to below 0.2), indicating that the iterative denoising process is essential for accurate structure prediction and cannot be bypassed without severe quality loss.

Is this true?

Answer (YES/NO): NO